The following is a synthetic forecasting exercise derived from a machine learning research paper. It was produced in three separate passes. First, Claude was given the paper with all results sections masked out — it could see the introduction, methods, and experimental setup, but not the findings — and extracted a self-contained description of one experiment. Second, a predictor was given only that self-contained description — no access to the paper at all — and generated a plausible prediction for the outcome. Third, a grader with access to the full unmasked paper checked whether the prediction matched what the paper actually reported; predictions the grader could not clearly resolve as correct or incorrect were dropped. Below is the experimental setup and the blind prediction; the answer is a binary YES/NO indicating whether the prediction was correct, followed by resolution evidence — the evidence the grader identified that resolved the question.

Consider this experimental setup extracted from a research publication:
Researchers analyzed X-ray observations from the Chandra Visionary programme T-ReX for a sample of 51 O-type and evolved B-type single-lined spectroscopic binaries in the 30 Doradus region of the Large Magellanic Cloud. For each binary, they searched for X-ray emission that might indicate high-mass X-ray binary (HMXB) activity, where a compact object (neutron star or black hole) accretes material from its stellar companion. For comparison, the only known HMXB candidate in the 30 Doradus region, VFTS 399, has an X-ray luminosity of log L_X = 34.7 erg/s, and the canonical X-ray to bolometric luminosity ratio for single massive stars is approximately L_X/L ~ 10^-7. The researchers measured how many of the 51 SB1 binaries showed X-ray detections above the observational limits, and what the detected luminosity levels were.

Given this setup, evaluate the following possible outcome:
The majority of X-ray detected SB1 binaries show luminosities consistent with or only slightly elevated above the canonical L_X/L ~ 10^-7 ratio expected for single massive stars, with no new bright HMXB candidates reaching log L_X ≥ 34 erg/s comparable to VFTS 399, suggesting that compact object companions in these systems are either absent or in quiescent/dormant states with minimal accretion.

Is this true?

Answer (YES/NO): YES